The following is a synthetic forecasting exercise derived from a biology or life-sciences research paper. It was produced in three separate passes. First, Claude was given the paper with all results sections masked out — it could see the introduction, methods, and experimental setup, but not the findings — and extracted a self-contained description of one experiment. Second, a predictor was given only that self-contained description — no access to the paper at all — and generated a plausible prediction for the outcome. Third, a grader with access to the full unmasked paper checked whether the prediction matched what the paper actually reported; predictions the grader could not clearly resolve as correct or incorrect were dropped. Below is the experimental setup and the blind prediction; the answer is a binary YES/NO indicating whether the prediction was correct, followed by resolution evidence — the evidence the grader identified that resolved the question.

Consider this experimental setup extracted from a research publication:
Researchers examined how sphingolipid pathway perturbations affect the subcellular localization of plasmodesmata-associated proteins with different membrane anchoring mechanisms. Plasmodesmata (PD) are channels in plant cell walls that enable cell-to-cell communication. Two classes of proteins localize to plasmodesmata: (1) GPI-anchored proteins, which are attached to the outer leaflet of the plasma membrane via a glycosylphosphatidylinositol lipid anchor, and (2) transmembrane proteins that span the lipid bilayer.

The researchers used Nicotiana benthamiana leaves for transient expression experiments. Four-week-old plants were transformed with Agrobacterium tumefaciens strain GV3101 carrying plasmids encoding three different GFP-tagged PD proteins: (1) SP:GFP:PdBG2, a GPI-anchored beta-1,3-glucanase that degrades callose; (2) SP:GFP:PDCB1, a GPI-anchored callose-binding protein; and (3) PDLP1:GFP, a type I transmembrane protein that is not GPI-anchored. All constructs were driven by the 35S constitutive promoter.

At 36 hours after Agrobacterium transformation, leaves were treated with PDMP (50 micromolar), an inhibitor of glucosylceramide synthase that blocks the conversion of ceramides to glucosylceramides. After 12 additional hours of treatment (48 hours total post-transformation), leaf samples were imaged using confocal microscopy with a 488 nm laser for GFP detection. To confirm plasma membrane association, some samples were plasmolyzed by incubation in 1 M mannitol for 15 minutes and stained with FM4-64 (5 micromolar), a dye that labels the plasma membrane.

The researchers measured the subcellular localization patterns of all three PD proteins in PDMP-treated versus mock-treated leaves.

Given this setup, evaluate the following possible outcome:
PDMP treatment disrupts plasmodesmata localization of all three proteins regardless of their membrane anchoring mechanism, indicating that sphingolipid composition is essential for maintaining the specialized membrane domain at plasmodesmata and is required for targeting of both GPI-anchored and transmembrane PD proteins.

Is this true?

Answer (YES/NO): NO